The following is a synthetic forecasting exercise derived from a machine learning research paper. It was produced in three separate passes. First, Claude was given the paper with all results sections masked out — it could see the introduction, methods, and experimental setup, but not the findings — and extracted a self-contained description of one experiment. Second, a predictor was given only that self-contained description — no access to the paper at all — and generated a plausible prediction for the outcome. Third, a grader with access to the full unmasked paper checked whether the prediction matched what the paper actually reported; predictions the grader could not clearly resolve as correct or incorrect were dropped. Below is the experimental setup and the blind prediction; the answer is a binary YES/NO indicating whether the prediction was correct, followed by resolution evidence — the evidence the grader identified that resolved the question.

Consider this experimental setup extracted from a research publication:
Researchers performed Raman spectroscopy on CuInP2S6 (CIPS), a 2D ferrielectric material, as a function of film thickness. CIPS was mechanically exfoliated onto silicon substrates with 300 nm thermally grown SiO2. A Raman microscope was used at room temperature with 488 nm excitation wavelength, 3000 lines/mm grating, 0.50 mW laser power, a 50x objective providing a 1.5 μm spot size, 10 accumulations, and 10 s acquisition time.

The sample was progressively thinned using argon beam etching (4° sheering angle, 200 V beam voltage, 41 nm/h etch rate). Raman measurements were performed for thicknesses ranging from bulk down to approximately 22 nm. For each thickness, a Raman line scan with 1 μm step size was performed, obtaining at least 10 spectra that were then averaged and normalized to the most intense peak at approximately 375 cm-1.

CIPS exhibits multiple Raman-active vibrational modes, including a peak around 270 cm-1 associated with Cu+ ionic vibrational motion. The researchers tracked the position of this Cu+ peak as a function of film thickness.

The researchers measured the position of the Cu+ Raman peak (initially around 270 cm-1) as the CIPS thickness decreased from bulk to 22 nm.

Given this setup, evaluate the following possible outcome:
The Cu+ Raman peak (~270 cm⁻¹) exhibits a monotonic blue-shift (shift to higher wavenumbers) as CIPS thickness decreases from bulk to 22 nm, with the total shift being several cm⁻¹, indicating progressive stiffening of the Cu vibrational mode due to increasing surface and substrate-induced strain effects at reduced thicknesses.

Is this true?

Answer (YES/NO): NO